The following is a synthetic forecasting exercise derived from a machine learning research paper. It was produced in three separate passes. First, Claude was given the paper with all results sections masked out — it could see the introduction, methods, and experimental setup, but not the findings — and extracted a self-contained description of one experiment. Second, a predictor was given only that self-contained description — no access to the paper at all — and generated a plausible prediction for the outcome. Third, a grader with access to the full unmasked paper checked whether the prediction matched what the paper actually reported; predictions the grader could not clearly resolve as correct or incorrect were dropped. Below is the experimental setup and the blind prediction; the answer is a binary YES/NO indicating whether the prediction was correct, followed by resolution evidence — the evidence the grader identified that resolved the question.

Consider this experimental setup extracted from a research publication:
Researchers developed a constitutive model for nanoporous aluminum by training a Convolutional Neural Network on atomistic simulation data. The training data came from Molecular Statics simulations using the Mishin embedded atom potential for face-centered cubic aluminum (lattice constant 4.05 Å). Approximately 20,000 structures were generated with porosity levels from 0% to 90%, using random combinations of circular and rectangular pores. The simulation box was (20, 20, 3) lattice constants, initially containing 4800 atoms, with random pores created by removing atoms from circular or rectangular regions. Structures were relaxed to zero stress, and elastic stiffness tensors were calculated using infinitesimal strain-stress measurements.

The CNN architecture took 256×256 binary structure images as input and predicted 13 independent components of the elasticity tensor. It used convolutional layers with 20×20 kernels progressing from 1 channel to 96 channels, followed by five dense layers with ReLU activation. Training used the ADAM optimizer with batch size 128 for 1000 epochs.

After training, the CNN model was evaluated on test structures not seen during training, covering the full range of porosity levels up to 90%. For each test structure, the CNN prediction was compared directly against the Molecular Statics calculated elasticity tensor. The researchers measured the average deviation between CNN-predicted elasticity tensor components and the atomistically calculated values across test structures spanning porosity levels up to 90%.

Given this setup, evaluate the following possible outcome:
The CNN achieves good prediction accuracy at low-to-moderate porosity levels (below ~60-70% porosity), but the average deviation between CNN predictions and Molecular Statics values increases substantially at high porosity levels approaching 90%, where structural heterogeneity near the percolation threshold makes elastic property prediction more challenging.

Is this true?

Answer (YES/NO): NO